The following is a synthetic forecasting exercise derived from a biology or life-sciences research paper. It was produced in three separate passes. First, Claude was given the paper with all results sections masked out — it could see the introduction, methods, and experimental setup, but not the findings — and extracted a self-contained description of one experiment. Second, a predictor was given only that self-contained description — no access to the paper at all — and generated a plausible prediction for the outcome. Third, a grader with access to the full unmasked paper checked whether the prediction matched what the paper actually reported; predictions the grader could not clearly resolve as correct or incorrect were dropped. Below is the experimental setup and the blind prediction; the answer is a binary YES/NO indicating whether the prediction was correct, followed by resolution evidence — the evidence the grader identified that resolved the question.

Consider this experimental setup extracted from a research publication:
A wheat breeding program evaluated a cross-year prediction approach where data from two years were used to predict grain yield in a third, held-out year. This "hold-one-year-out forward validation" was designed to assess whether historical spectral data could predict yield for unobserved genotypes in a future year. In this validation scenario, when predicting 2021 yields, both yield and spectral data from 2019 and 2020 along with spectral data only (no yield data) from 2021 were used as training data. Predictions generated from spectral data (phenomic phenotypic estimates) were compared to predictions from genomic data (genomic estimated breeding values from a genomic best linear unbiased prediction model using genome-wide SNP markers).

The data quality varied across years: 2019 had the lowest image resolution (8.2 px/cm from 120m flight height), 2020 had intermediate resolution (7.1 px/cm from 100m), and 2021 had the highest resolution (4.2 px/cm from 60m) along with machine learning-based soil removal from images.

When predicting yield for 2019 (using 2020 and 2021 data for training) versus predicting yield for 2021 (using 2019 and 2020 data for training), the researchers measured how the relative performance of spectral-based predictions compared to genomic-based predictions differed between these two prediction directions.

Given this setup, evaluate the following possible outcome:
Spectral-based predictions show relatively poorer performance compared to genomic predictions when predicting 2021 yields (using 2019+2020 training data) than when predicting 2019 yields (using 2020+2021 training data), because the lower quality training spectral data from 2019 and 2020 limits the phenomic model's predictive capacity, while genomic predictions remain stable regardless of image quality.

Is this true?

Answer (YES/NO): NO